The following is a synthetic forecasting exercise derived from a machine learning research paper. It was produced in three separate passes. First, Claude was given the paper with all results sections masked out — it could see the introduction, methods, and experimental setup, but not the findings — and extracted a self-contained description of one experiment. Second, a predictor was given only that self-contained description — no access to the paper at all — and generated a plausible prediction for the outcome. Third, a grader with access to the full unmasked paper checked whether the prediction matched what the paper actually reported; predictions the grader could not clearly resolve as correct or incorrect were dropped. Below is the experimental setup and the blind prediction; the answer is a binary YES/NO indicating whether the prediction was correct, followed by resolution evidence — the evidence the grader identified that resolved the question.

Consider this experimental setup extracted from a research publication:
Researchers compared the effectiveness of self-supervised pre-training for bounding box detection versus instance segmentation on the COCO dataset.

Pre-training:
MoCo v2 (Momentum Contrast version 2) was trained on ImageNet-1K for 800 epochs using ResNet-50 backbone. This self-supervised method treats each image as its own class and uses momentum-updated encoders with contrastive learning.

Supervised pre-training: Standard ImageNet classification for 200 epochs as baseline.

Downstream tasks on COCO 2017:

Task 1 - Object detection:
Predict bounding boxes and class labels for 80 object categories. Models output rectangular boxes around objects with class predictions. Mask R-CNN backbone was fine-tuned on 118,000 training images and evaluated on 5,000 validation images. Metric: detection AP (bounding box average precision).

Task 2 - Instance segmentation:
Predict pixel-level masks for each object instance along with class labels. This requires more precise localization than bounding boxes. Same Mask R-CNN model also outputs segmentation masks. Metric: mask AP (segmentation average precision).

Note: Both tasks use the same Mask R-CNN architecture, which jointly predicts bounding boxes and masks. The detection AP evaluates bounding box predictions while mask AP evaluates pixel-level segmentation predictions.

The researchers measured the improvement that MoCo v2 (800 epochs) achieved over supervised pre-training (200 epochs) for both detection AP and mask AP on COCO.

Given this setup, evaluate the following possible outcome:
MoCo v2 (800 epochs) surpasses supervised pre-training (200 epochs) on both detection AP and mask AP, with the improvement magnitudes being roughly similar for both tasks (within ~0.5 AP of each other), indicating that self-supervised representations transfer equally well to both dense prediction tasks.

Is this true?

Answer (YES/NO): NO